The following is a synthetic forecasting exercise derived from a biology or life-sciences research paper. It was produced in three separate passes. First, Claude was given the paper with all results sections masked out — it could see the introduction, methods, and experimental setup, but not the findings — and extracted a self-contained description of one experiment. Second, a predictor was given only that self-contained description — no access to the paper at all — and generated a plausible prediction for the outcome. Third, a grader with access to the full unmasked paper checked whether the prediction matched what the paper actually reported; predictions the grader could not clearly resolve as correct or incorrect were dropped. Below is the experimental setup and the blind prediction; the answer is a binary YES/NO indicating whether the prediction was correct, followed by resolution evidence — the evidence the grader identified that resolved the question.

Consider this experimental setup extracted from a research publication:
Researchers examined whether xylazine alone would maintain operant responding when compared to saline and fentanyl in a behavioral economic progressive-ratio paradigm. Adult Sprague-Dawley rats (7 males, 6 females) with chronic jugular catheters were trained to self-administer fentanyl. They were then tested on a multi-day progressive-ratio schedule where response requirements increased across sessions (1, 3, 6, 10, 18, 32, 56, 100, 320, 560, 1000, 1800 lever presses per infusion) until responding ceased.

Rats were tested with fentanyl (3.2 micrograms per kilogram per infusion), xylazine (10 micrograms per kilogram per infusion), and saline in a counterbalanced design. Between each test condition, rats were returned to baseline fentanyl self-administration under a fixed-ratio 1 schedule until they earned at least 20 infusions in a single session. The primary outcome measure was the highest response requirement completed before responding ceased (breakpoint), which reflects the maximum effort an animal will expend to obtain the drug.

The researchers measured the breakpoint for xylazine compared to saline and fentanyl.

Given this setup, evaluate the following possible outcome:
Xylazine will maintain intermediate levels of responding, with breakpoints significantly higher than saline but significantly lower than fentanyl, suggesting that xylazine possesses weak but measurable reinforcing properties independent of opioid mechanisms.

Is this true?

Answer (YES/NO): NO